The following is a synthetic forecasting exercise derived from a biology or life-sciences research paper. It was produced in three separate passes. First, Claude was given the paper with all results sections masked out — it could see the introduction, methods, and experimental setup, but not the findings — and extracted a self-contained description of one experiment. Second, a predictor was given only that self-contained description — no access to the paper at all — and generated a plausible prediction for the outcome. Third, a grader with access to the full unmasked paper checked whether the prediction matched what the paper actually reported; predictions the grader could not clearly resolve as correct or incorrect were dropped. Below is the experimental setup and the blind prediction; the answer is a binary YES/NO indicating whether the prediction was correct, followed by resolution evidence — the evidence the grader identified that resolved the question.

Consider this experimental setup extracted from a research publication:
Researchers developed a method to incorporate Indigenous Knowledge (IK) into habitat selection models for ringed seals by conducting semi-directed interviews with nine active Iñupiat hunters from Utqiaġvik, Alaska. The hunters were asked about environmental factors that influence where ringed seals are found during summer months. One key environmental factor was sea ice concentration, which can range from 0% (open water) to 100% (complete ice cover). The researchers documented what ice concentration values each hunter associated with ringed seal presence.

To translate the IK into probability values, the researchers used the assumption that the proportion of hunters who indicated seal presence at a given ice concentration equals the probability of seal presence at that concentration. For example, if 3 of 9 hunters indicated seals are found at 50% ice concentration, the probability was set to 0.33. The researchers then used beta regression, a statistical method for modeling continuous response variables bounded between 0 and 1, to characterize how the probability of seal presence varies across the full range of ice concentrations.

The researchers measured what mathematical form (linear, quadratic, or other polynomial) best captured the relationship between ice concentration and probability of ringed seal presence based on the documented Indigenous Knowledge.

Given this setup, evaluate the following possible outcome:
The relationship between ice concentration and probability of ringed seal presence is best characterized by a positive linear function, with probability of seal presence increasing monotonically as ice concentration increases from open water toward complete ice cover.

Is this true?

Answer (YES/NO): NO